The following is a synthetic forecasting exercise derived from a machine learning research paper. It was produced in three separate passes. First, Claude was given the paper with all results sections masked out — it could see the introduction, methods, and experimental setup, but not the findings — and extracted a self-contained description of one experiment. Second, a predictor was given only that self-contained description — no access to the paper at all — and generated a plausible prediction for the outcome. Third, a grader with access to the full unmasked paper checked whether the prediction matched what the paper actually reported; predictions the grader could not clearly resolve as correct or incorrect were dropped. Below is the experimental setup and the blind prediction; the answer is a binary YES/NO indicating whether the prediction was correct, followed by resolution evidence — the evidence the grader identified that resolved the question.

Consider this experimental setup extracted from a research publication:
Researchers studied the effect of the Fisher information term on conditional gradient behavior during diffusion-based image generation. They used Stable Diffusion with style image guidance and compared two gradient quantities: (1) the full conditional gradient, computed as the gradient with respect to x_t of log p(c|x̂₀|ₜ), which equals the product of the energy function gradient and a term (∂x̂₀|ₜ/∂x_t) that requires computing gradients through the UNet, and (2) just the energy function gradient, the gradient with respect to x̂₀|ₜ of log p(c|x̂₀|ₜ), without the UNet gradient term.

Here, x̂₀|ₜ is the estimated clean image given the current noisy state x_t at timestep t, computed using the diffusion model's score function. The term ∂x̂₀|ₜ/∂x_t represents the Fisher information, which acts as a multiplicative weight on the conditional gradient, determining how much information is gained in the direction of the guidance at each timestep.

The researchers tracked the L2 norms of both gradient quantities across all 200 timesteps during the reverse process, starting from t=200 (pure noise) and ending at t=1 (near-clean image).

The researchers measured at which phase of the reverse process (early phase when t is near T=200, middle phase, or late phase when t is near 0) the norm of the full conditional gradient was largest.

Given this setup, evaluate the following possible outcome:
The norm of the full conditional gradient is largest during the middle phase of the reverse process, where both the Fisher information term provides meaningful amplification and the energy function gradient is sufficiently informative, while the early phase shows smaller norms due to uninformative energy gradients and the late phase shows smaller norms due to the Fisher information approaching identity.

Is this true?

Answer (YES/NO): YES